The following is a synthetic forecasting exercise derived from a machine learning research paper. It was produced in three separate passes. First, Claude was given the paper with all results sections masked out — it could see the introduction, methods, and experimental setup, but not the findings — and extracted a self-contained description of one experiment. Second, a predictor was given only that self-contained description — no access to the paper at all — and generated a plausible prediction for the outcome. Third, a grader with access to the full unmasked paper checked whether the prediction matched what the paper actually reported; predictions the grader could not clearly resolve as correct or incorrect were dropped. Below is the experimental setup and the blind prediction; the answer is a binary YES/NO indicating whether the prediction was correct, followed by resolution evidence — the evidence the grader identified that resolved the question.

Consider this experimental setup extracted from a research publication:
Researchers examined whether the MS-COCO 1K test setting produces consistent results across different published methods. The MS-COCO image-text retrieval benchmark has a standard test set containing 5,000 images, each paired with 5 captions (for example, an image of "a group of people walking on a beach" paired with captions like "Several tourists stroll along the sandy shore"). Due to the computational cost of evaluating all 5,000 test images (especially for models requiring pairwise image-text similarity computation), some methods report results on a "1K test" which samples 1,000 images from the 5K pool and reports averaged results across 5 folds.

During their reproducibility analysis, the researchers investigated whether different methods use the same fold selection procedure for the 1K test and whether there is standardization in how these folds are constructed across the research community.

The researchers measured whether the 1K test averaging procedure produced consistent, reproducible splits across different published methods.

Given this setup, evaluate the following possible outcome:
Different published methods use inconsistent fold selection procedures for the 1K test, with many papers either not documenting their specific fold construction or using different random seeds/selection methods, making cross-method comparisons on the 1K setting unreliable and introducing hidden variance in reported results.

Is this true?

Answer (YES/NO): YES